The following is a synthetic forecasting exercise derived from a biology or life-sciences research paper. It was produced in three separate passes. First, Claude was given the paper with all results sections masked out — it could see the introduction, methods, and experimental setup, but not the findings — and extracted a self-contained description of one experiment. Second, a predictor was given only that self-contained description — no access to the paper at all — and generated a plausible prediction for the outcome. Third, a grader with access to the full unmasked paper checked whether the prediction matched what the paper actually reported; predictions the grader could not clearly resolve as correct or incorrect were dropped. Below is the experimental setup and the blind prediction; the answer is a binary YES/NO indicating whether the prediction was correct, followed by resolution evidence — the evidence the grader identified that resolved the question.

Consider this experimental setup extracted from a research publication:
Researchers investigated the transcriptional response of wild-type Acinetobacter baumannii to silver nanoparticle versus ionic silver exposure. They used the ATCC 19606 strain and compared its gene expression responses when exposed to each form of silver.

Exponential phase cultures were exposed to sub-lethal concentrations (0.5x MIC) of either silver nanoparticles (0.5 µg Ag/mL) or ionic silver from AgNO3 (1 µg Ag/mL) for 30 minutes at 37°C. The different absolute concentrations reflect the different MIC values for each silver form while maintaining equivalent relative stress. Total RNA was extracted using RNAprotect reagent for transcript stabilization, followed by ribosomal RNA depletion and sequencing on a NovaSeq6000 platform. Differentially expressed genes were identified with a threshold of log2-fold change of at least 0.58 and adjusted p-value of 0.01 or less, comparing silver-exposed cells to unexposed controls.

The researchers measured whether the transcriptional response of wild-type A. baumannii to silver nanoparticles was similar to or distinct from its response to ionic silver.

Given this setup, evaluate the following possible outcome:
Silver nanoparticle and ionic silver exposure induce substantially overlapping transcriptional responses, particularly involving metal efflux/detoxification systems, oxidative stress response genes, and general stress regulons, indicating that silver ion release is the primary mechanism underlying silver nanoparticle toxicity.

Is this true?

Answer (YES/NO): NO